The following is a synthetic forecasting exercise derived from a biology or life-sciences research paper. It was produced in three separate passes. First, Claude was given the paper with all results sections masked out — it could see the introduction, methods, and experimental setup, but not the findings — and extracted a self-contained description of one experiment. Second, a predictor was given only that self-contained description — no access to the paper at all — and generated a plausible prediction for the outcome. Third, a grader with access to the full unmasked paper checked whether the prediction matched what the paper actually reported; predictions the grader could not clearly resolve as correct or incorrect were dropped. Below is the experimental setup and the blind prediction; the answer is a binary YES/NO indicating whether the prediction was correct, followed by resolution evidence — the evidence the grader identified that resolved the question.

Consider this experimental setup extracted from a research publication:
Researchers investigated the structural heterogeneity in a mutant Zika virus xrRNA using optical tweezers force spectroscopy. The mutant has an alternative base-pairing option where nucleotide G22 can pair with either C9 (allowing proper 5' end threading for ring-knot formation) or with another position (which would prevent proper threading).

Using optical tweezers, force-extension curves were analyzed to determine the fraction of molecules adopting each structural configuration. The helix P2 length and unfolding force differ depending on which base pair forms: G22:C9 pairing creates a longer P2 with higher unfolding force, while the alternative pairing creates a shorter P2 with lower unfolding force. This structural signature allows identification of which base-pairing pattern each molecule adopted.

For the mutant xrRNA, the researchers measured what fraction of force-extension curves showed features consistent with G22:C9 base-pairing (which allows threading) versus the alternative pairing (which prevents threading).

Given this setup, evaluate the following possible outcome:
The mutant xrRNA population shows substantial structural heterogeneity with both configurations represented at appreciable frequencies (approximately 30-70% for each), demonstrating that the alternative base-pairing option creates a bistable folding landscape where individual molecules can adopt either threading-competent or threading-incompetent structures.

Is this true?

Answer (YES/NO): YES